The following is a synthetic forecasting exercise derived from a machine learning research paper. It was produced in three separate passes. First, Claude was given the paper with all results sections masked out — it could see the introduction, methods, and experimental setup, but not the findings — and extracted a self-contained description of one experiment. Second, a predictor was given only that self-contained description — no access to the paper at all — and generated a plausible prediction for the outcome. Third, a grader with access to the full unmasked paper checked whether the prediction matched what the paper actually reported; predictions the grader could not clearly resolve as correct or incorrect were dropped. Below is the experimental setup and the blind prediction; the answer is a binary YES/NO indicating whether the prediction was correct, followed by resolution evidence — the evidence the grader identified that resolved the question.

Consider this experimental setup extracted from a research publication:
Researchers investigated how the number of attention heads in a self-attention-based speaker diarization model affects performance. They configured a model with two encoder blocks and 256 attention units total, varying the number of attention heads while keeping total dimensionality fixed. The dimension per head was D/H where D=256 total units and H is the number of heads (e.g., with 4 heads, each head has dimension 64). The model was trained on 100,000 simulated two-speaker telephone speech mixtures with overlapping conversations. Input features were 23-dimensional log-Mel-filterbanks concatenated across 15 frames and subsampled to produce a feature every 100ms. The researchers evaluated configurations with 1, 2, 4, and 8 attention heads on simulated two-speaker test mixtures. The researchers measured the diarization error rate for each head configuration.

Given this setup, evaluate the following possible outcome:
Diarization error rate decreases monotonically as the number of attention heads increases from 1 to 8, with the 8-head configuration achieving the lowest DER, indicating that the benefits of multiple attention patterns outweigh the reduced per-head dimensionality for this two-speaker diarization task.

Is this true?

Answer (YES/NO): YES